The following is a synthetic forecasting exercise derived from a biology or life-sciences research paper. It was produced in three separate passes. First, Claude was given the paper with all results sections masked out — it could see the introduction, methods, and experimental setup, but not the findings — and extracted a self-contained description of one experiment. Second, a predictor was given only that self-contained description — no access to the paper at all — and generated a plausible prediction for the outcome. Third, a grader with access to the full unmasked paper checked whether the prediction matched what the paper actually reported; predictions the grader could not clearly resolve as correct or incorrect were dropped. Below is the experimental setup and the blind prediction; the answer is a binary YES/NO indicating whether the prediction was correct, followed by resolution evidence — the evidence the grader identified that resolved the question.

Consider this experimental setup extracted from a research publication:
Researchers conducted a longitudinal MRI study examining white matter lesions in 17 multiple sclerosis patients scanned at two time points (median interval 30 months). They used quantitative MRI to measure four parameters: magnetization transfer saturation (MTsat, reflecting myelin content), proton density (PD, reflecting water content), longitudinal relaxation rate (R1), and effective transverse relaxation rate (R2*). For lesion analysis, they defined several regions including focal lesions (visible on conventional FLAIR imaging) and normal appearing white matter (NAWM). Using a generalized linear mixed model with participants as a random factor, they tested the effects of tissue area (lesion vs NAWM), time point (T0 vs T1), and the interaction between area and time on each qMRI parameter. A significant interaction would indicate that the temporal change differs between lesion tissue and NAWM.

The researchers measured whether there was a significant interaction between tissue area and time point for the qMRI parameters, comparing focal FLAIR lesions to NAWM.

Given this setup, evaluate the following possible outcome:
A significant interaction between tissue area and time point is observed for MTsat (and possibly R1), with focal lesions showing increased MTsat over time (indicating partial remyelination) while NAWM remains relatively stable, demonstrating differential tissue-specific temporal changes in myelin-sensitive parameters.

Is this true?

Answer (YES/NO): NO